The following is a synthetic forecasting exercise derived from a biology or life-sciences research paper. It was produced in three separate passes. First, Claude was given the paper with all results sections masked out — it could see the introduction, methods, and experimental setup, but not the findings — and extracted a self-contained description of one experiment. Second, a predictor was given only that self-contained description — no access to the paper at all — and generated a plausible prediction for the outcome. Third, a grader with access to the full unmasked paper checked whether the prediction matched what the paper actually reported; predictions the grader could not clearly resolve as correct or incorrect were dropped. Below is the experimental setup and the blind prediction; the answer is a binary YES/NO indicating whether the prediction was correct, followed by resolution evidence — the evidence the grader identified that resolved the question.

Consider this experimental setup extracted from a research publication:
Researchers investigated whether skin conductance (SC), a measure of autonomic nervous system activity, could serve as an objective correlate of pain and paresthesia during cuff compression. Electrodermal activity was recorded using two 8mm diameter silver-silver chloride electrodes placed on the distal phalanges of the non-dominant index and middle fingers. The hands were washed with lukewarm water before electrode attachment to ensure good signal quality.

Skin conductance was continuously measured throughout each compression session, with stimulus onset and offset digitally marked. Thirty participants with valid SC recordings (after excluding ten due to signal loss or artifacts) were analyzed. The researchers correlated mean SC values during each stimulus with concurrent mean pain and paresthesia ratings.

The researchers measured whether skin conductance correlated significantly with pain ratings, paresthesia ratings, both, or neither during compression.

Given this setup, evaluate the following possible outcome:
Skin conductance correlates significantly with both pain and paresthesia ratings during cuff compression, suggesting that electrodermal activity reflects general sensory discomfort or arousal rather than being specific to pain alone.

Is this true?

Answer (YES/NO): NO